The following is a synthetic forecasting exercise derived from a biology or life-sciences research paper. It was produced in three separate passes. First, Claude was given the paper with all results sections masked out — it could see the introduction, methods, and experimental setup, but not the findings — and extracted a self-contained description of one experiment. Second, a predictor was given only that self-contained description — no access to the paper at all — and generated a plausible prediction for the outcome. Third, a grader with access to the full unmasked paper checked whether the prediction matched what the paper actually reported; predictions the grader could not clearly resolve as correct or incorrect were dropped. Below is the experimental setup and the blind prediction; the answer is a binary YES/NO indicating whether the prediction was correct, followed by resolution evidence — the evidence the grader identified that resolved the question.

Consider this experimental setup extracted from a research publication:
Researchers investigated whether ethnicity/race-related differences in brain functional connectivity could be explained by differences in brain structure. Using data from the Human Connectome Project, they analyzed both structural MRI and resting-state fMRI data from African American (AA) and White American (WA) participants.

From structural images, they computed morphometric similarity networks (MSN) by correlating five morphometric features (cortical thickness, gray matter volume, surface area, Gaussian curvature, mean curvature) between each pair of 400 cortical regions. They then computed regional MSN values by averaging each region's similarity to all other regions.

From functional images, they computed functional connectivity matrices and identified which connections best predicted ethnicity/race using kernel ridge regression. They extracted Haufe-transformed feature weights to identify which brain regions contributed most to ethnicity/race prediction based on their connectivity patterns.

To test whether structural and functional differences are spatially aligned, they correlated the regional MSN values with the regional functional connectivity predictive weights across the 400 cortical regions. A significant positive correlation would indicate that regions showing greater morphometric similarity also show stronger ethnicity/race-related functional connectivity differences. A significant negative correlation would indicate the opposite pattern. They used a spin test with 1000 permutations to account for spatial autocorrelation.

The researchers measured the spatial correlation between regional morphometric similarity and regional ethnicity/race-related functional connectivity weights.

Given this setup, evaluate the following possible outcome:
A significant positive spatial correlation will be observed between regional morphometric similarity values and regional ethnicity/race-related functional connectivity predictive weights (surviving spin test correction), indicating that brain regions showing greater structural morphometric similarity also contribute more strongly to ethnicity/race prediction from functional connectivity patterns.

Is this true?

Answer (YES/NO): NO